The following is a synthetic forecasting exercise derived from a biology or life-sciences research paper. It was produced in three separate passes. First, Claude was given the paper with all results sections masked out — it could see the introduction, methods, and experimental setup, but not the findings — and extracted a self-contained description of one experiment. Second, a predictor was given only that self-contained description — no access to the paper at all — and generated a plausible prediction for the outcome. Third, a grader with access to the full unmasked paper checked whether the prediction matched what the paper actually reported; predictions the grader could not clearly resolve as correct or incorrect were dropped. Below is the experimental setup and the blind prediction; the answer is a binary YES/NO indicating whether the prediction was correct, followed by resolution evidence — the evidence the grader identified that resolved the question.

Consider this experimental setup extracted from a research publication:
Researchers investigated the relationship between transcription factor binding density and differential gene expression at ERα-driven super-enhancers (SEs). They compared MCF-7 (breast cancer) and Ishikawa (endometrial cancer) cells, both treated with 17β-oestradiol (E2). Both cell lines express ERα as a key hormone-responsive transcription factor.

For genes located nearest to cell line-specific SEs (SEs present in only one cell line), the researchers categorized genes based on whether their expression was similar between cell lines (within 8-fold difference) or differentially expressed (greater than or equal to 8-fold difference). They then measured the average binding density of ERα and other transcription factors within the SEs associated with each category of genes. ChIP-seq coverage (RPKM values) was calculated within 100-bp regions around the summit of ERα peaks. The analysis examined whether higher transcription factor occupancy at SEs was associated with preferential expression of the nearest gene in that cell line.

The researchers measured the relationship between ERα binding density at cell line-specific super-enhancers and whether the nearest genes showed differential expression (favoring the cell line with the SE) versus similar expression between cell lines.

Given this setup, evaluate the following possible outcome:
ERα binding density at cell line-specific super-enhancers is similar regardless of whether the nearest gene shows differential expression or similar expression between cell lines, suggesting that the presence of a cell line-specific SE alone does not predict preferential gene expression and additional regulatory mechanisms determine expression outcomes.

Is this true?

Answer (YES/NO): YES